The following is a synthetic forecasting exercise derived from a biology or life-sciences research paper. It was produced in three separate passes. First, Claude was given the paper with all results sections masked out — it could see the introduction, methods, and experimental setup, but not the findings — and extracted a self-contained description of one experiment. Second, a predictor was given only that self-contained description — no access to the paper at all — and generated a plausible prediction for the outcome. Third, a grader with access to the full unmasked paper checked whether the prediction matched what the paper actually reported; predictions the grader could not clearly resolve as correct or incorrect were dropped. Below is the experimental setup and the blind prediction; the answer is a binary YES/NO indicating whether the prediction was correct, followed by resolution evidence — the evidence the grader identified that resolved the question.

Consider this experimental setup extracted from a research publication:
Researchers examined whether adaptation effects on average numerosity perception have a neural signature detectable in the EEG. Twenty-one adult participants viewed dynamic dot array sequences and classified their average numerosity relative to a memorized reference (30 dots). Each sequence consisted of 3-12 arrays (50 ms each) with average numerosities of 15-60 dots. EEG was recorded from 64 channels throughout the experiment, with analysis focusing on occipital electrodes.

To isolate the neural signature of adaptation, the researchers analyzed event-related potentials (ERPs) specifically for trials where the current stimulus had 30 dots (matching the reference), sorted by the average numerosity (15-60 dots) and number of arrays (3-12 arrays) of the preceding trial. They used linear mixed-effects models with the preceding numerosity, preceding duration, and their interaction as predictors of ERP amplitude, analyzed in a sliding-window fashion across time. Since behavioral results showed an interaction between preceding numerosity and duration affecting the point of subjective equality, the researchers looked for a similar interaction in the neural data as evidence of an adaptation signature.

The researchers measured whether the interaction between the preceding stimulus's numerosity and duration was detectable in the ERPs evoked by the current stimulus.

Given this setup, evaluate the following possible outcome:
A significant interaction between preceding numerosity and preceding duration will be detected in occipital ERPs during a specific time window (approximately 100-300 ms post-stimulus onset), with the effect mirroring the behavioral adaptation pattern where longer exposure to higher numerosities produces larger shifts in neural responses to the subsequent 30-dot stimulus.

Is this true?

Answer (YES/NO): NO